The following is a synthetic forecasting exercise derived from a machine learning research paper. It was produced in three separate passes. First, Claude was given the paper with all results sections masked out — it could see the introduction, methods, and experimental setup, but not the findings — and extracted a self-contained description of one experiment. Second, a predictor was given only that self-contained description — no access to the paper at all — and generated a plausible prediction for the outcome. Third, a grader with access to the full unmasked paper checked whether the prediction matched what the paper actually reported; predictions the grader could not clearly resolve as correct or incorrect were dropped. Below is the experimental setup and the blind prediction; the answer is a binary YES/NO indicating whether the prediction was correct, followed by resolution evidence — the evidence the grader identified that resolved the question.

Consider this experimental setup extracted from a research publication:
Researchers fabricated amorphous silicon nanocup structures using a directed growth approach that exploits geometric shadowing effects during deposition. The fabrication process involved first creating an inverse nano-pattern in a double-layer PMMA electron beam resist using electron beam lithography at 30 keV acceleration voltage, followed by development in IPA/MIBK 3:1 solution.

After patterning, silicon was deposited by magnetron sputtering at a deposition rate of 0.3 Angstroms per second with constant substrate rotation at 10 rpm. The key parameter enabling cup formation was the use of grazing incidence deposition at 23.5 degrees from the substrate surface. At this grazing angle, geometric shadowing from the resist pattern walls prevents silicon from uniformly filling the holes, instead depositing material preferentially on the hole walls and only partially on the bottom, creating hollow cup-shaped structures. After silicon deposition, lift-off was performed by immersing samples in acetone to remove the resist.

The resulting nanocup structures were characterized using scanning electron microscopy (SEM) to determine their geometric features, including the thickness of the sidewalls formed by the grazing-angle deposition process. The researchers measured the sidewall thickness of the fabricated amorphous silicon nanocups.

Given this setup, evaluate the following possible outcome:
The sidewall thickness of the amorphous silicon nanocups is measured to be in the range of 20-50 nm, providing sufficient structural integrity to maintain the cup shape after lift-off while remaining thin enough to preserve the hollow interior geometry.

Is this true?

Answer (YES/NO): YES